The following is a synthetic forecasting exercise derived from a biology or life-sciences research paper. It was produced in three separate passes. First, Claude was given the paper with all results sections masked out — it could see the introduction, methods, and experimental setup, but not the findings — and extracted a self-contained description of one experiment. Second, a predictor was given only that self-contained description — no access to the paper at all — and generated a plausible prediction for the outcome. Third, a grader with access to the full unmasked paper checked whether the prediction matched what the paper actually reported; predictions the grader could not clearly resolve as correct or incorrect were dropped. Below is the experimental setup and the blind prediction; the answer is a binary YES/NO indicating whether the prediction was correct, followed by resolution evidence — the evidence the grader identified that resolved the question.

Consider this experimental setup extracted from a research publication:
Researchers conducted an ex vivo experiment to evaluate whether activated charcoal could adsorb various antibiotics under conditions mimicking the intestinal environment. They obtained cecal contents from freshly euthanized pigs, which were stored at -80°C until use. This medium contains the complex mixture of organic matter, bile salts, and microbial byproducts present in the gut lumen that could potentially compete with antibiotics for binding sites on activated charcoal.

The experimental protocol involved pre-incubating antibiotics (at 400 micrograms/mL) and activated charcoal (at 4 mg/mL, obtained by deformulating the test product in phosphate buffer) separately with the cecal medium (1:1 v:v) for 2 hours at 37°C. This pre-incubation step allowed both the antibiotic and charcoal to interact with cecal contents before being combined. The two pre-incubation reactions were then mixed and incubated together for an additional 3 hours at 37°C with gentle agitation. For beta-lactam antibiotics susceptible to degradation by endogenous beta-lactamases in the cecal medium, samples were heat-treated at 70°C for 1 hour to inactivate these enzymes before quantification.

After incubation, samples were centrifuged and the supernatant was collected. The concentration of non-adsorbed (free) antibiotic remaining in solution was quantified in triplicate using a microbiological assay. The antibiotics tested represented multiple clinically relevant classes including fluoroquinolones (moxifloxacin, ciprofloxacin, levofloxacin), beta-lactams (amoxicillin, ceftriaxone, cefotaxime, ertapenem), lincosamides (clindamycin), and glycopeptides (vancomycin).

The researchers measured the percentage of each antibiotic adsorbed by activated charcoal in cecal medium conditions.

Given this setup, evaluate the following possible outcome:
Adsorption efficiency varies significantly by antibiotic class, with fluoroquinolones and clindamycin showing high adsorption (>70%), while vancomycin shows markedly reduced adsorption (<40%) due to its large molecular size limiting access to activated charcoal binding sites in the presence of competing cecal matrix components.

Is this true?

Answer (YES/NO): NO